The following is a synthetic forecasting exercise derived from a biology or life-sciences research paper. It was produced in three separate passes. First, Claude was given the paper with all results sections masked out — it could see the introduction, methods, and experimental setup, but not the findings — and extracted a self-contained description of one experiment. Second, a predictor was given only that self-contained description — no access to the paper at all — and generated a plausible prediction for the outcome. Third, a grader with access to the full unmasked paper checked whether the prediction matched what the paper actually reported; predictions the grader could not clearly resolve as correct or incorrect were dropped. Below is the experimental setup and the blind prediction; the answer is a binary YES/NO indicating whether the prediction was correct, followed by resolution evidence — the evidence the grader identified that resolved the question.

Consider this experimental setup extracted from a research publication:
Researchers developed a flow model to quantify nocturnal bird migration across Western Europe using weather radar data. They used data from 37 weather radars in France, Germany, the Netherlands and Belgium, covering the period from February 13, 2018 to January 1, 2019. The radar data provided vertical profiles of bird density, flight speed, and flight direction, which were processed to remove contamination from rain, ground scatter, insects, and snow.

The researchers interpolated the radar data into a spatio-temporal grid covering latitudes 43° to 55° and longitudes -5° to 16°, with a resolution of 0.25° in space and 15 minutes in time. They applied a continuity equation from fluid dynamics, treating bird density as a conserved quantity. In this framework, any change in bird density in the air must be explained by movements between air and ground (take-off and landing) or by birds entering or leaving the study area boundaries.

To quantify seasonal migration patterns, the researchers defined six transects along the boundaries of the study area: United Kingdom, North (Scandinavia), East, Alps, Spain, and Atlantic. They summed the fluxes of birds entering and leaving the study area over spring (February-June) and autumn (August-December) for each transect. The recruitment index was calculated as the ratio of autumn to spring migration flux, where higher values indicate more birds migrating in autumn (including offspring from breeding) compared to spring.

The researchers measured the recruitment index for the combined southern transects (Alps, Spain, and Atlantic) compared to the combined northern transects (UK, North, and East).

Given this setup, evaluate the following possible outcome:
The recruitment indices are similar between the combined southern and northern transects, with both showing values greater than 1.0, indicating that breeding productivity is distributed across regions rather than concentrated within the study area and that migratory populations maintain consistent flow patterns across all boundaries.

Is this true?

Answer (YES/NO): NO